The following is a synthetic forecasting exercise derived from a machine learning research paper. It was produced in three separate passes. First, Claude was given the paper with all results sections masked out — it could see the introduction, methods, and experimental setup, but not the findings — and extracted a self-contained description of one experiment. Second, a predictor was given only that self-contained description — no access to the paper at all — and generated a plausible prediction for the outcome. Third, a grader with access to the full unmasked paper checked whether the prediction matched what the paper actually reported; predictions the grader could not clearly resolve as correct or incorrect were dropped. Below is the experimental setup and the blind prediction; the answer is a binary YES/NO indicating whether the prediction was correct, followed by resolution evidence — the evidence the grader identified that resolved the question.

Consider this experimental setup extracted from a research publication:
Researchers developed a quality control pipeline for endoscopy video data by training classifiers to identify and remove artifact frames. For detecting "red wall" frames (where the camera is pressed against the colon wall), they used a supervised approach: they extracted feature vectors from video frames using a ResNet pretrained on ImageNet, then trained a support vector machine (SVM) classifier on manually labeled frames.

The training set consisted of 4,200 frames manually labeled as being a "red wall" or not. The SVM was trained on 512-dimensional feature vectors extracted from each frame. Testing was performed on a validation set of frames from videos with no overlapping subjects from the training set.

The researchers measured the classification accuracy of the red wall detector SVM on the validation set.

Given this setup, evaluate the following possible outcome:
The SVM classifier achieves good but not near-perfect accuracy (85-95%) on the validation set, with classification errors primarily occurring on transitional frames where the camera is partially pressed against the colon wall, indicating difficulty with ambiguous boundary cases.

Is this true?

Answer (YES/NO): NO